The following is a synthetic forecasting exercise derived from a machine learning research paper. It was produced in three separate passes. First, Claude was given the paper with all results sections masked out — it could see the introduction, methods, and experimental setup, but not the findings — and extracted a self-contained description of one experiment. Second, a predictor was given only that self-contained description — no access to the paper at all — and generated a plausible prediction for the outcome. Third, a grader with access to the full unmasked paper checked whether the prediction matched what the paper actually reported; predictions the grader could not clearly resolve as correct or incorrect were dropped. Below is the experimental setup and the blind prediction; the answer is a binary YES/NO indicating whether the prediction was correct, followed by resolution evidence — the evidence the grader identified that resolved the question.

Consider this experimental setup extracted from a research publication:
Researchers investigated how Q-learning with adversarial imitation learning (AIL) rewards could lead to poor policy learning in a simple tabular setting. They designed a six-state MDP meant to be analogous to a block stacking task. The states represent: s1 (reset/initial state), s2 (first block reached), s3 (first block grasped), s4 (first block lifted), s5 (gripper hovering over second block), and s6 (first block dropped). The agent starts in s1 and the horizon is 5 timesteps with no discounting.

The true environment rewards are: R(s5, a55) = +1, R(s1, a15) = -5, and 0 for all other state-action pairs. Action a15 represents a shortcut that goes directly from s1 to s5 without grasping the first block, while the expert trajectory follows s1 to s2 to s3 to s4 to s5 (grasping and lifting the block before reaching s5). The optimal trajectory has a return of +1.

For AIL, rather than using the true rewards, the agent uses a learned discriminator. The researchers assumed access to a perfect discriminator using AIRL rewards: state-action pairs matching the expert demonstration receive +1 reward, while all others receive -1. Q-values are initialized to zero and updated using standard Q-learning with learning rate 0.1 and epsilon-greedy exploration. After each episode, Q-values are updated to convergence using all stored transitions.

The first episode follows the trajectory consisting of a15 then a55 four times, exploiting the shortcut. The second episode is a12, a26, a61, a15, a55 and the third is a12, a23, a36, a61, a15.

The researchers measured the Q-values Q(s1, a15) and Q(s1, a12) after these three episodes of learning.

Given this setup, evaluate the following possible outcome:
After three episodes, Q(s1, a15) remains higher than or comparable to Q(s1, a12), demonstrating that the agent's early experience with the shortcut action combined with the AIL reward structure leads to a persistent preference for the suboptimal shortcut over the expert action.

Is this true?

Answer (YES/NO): YES